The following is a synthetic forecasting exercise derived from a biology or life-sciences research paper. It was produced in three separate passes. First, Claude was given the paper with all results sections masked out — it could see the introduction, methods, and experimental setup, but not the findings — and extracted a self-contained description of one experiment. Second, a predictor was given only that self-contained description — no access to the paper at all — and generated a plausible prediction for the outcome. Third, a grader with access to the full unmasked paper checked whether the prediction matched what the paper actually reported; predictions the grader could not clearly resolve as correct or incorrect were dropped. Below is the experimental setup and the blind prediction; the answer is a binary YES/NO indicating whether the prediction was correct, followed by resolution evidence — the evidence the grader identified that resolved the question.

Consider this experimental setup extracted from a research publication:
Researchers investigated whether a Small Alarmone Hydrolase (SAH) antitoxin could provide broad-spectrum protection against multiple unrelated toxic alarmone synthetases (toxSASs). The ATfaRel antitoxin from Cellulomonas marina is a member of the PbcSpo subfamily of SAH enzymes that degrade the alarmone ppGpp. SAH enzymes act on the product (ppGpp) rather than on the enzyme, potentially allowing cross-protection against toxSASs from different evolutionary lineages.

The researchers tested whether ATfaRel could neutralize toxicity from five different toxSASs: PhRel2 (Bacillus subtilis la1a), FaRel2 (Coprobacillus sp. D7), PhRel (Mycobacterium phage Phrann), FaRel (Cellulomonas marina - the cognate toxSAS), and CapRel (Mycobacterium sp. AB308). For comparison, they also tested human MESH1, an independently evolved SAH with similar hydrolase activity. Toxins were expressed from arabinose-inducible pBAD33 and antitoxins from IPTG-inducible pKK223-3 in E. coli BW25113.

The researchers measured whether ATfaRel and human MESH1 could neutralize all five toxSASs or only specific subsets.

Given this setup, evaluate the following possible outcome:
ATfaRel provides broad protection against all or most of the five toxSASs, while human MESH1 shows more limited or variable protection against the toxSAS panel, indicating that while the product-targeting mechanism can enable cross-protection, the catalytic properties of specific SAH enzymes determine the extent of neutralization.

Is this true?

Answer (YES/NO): NO